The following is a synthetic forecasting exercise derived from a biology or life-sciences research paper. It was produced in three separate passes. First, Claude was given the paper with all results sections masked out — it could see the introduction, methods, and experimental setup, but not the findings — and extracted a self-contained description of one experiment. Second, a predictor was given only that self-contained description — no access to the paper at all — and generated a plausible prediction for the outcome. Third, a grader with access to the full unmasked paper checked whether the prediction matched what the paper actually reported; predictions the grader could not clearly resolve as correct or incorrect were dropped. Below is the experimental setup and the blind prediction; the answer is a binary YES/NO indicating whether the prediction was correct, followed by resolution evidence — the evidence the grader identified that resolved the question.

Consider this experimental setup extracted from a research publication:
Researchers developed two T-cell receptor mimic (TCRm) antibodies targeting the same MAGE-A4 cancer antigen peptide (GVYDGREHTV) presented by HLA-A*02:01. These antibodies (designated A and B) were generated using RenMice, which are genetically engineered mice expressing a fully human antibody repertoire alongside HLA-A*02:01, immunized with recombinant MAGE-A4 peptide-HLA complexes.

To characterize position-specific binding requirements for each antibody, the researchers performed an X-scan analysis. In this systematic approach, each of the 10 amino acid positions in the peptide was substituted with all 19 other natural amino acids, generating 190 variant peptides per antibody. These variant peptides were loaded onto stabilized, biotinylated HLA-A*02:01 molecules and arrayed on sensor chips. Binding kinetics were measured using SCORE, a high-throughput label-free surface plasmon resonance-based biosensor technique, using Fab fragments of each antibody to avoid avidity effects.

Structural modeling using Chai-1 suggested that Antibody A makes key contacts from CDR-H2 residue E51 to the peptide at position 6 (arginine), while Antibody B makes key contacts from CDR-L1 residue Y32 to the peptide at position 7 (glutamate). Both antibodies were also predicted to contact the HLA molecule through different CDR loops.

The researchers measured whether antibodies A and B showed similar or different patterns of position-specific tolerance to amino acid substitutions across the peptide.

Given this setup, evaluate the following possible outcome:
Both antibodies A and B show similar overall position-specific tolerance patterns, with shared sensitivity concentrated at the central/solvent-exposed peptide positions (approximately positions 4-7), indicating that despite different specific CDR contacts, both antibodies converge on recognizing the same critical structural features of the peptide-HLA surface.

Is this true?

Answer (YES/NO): NO